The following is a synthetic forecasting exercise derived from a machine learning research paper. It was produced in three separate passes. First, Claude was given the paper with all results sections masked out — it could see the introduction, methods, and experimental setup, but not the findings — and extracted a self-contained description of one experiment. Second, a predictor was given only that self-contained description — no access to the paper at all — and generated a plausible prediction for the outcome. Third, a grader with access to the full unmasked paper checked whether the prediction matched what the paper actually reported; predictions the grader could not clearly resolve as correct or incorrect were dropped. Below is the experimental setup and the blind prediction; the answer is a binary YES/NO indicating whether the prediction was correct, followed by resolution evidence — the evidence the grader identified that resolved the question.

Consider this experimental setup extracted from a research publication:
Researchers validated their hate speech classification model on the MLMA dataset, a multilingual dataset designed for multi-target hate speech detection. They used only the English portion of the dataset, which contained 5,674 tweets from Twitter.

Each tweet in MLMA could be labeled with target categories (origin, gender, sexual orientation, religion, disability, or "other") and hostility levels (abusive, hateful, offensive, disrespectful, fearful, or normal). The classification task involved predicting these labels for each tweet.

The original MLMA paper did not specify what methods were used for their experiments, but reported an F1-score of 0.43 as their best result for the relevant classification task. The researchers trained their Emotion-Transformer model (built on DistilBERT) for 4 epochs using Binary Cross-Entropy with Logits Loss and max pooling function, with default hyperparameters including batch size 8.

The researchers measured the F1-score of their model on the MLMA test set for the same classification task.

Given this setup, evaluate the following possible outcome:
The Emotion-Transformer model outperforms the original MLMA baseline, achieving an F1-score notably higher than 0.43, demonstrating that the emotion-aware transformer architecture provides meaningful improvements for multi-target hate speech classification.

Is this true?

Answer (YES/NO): NO